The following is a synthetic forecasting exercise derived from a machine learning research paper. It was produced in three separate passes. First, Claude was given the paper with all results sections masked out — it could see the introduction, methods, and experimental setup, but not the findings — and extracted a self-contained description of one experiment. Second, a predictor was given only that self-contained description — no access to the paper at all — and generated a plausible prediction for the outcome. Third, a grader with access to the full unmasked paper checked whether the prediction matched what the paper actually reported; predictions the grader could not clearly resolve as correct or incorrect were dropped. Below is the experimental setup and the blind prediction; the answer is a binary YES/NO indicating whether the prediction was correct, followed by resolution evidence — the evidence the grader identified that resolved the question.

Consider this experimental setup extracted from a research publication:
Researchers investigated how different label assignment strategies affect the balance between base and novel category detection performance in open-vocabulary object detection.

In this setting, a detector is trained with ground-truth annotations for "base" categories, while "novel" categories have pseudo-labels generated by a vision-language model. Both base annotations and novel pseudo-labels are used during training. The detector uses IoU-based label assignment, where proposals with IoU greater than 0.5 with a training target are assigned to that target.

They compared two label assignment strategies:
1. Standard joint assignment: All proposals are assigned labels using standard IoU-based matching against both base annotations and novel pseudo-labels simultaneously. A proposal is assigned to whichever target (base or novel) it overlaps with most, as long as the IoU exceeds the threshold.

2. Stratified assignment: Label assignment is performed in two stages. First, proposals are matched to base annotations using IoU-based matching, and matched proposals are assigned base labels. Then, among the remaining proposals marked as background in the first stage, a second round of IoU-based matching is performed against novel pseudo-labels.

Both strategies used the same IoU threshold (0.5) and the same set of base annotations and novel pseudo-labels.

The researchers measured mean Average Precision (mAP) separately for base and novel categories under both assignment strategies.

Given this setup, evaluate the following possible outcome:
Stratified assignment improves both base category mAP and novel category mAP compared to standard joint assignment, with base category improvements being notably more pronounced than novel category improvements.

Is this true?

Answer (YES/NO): YES